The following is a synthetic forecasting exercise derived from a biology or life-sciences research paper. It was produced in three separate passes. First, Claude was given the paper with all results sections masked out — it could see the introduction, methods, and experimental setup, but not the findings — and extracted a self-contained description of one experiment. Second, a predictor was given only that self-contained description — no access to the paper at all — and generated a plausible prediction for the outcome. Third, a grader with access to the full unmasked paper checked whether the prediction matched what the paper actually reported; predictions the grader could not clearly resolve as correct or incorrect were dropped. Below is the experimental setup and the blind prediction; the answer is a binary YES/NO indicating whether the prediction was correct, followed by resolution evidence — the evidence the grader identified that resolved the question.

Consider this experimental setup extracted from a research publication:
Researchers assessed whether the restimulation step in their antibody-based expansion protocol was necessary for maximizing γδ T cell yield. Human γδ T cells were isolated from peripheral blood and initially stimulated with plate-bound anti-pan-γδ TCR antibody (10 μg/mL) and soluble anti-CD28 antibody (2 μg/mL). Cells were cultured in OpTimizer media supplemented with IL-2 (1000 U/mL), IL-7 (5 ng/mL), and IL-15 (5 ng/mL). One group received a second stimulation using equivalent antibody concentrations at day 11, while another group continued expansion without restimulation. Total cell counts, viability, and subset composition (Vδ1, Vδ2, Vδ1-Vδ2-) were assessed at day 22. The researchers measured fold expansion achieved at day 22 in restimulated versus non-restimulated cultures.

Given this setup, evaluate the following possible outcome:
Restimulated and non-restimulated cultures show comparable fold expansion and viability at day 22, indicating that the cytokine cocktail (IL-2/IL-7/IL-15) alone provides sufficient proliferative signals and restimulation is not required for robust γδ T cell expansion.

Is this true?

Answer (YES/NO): NO